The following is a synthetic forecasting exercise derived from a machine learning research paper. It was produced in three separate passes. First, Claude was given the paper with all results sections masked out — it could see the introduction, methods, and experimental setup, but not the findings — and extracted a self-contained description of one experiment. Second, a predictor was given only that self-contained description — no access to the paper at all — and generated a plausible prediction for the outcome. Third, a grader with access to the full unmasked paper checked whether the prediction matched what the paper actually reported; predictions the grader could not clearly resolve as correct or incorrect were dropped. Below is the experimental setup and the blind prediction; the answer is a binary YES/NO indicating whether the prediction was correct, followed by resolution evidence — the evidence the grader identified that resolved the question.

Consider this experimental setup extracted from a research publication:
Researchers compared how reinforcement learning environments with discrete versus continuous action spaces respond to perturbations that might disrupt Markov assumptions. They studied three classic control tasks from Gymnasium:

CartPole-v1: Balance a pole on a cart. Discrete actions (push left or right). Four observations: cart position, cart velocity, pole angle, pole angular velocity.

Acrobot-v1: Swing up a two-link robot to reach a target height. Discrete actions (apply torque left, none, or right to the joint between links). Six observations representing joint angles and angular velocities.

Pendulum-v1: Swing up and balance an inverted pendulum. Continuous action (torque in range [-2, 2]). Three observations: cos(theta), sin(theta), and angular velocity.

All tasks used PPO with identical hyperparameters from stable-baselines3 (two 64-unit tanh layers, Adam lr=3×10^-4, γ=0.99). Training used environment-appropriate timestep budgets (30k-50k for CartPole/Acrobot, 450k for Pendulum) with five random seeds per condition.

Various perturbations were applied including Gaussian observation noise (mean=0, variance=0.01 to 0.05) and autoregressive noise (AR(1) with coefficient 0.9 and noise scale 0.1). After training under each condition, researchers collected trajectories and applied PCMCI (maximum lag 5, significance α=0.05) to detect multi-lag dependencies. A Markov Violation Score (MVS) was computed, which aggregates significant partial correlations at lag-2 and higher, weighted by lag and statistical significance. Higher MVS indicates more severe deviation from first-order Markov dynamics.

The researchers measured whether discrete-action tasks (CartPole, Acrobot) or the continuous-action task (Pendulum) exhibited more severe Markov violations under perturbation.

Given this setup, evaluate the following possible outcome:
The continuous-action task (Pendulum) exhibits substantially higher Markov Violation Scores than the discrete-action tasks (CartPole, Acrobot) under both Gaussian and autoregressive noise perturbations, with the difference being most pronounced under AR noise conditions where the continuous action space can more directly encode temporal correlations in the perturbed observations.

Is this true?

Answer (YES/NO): NO